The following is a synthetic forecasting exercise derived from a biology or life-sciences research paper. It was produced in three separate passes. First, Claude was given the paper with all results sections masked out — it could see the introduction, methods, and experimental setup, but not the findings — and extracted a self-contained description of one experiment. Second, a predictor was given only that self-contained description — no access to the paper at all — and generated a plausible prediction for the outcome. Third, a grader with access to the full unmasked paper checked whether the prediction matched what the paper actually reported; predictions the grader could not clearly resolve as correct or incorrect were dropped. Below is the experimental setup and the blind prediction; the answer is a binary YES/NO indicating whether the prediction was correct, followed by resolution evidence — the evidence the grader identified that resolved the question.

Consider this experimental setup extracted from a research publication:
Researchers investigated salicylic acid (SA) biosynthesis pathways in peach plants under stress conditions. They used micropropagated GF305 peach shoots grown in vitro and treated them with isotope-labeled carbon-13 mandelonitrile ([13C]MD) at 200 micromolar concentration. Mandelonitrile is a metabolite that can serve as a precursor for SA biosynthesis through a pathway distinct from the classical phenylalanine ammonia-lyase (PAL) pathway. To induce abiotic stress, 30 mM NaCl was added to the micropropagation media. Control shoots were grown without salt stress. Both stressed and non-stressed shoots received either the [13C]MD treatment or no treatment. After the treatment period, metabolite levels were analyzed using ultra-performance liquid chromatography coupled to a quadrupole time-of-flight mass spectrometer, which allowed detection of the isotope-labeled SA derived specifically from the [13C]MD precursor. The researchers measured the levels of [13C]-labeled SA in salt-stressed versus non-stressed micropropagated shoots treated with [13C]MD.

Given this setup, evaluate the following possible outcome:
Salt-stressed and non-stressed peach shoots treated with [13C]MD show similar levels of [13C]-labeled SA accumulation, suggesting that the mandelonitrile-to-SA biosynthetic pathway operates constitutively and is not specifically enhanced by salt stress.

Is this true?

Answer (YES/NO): NO